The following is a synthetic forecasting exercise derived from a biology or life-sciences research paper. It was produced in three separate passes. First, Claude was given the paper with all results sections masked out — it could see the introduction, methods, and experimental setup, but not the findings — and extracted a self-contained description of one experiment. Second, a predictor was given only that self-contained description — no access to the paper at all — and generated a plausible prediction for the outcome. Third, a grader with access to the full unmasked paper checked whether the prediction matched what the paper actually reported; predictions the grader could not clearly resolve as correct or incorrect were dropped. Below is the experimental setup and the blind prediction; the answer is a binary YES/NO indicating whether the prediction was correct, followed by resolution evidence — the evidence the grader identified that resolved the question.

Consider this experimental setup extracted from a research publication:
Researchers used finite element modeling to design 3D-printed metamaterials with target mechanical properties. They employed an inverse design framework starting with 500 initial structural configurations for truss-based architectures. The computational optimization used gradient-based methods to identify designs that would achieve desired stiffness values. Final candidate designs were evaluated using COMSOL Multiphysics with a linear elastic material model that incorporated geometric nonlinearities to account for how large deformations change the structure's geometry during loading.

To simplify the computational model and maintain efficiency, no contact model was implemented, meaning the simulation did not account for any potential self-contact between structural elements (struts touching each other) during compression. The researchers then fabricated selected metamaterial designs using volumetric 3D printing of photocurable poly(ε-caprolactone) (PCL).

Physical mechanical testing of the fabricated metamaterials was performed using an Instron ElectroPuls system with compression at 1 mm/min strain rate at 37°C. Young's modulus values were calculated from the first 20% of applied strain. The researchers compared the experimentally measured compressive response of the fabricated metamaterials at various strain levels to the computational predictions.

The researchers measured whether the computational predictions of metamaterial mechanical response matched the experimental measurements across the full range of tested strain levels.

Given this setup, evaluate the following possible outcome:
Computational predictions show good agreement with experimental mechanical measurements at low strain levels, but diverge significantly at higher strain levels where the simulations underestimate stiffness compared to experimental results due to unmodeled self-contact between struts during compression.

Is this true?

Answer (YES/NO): NO